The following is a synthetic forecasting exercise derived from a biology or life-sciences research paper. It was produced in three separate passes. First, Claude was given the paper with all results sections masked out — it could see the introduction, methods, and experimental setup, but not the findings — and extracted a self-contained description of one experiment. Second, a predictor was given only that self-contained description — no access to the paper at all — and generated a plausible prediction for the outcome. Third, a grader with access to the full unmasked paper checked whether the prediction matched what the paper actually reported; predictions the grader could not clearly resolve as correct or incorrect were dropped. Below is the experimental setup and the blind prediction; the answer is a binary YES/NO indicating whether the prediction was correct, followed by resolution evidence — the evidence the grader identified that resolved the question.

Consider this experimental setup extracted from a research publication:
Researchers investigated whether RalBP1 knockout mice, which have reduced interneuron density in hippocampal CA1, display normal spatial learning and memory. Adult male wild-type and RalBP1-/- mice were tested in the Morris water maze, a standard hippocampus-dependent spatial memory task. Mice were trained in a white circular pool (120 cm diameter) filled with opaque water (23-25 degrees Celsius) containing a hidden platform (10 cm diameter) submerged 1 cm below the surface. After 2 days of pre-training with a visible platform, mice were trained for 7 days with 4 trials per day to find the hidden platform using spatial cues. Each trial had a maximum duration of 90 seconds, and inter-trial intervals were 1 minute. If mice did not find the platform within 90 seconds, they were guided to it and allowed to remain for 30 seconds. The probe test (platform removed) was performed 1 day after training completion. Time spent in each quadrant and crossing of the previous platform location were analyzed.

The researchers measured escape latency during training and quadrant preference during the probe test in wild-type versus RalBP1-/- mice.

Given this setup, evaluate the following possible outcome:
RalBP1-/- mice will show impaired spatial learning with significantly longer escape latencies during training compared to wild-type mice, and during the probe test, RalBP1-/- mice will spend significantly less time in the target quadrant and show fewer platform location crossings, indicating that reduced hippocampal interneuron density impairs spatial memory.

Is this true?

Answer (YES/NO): NO